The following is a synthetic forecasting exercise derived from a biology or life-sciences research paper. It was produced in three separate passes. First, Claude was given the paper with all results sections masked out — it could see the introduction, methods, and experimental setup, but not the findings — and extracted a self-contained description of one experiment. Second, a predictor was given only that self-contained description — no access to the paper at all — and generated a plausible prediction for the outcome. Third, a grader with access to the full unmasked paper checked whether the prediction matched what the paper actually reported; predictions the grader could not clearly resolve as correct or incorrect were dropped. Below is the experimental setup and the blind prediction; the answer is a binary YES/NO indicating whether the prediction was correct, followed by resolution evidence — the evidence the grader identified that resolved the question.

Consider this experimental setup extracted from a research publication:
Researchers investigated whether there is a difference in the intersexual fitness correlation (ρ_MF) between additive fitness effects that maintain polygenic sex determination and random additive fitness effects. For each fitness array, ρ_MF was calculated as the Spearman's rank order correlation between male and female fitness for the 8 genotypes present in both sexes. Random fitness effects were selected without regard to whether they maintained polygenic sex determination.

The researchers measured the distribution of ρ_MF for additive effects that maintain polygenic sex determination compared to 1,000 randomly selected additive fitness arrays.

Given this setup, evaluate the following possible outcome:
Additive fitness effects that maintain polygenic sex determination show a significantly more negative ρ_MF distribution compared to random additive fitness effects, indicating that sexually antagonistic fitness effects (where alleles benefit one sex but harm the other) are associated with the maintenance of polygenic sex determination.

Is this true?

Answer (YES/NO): YES